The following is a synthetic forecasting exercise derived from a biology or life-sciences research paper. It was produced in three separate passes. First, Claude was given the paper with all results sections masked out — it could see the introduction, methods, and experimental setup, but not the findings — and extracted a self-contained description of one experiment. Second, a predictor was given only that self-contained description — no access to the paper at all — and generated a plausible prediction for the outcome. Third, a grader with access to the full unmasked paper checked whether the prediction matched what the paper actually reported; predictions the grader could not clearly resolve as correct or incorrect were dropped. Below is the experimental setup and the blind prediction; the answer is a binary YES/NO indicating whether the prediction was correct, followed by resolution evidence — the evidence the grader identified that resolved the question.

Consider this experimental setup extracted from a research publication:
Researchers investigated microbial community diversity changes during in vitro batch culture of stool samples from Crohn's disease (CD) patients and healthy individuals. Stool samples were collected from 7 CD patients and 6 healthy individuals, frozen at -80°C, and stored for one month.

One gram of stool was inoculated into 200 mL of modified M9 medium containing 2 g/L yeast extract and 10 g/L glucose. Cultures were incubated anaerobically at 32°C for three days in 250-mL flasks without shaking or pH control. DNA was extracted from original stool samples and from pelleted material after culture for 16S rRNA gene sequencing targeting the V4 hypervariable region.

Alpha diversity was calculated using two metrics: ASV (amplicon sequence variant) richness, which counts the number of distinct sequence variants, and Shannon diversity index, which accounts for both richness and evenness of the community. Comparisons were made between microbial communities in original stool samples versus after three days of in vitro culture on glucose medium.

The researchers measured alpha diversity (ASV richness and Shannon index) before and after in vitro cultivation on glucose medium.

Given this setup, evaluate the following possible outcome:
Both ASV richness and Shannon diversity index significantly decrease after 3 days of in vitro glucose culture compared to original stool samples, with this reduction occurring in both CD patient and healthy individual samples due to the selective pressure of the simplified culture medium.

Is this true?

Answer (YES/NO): YES